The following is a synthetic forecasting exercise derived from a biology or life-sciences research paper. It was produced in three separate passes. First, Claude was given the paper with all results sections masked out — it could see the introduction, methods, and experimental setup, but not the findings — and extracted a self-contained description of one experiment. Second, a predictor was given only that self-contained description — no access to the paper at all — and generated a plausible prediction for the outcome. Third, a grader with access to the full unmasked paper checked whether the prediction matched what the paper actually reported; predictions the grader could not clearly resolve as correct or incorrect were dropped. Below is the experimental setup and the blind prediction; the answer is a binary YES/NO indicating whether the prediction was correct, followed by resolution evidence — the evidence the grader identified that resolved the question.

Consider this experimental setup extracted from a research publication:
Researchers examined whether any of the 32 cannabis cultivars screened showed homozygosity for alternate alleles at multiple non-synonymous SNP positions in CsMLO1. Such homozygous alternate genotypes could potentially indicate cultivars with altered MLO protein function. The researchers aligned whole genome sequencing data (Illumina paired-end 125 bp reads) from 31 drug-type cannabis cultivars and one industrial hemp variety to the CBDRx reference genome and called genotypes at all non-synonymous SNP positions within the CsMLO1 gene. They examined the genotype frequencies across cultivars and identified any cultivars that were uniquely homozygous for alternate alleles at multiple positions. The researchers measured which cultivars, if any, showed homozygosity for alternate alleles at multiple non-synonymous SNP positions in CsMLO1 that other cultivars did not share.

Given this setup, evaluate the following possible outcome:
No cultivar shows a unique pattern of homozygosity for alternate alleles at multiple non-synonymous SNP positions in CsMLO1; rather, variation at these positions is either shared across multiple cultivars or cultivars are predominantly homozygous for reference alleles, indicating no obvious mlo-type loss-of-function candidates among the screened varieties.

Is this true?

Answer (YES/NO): NO